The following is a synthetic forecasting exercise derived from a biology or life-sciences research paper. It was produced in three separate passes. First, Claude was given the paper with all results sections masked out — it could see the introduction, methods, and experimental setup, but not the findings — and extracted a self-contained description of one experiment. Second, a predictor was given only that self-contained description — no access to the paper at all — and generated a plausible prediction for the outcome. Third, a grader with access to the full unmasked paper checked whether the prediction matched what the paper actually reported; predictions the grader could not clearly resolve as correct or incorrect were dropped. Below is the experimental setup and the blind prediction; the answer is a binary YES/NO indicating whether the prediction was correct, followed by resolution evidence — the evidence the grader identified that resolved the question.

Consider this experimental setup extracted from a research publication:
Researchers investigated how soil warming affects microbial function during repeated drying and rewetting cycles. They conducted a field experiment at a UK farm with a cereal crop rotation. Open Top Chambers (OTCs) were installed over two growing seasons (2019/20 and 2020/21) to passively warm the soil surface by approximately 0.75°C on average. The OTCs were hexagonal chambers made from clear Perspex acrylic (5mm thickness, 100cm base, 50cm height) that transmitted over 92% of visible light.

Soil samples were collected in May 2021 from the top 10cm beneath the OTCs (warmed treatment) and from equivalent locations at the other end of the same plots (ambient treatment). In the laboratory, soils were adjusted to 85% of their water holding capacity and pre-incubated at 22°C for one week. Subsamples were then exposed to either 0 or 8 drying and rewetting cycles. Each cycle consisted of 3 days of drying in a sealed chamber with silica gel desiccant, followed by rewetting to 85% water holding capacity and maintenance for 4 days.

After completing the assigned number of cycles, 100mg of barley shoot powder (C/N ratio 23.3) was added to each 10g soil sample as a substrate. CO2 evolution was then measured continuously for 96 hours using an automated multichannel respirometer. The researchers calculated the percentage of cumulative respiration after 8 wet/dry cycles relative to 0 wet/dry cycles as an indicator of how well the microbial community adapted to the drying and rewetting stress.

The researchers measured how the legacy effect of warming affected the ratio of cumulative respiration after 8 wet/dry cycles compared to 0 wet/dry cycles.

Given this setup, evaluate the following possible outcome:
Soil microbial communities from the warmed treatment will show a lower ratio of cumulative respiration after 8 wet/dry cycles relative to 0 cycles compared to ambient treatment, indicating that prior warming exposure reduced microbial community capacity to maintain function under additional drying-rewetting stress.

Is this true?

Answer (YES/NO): YES